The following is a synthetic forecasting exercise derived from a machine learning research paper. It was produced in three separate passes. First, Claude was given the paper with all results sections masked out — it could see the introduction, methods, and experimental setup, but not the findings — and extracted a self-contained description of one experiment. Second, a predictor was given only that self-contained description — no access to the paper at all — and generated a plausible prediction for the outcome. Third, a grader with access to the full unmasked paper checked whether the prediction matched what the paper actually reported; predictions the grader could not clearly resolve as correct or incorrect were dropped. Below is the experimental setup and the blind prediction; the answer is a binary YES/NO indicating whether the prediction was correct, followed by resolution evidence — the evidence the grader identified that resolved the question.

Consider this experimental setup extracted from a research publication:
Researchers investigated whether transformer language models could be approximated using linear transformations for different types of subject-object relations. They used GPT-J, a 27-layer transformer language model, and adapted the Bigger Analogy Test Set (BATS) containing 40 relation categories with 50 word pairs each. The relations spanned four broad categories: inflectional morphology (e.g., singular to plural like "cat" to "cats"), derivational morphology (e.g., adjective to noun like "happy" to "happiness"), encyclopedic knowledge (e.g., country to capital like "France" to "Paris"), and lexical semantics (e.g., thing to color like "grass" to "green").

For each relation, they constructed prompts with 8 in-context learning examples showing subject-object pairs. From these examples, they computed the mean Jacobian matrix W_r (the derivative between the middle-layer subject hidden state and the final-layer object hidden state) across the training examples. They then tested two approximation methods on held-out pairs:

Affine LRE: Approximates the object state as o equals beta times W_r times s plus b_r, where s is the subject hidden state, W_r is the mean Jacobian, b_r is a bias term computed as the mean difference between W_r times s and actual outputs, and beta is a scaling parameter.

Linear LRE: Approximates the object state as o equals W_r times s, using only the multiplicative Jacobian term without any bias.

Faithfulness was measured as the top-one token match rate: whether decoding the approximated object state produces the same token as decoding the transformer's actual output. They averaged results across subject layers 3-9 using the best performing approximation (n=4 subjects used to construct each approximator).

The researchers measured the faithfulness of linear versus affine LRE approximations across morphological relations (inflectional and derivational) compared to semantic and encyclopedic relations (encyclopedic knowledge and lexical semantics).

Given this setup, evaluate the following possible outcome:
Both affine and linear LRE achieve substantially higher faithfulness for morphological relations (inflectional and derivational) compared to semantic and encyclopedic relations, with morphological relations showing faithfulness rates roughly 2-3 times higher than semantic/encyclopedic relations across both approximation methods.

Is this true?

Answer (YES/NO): NO